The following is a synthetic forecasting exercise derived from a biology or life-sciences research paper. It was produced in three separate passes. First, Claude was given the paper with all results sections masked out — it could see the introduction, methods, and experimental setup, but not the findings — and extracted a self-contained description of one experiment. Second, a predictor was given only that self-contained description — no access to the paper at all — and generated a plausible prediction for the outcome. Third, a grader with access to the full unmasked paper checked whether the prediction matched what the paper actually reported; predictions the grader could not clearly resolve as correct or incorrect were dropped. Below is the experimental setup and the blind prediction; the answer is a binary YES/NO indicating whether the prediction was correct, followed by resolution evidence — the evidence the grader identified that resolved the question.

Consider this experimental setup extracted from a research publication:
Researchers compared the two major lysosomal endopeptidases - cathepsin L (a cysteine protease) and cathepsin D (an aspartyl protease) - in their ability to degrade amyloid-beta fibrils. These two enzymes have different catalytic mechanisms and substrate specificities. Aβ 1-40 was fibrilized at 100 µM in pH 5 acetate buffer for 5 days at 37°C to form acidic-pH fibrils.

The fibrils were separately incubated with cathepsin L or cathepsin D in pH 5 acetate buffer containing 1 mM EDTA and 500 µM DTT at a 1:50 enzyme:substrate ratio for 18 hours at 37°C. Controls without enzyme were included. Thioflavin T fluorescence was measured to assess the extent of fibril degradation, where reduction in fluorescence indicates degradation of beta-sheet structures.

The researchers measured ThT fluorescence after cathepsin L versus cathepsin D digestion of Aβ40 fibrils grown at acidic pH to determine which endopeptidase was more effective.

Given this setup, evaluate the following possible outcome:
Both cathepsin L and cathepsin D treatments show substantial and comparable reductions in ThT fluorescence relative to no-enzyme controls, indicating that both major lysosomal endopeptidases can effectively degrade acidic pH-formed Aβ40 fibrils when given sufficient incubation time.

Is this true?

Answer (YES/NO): NO